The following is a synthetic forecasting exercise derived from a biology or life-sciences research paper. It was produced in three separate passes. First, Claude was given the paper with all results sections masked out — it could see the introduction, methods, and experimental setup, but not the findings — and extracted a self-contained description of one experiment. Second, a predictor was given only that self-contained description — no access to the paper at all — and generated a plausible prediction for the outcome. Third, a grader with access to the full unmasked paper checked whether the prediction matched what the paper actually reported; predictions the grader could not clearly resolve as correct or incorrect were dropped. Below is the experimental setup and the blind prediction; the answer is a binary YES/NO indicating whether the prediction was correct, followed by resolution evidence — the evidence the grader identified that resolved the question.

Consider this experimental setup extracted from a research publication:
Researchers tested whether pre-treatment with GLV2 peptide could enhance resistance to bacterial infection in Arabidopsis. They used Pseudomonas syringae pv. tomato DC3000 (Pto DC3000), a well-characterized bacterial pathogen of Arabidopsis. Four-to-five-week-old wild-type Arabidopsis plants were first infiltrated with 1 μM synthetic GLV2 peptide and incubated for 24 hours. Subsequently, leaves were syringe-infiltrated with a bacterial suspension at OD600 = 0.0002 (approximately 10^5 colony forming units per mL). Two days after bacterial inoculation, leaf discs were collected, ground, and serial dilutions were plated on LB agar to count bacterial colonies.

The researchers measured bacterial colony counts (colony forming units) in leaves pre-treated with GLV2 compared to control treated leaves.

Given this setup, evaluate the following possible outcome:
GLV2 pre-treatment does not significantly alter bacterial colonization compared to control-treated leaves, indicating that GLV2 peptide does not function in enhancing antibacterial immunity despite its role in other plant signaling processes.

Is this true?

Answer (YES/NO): NO